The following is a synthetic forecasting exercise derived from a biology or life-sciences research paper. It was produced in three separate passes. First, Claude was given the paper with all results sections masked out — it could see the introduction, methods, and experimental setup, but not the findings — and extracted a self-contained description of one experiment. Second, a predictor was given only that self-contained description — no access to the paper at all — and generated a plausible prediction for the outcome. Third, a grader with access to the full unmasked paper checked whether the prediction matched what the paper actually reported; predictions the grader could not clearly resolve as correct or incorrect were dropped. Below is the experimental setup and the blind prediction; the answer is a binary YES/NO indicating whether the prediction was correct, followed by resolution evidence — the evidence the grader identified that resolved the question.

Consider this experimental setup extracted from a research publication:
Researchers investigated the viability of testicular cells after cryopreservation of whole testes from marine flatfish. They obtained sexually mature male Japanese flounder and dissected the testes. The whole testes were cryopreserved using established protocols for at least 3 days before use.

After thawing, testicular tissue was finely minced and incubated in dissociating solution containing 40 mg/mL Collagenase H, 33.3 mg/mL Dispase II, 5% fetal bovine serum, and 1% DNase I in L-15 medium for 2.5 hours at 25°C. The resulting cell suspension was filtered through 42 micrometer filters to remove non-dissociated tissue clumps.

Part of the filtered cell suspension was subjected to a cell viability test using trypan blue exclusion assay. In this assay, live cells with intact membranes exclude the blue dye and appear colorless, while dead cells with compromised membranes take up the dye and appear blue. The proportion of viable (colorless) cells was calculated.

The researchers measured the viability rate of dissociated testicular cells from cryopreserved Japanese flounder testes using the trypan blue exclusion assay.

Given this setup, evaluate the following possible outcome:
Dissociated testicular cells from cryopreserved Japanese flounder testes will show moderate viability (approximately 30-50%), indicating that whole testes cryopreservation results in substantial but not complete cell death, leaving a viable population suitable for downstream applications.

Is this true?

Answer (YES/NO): NO